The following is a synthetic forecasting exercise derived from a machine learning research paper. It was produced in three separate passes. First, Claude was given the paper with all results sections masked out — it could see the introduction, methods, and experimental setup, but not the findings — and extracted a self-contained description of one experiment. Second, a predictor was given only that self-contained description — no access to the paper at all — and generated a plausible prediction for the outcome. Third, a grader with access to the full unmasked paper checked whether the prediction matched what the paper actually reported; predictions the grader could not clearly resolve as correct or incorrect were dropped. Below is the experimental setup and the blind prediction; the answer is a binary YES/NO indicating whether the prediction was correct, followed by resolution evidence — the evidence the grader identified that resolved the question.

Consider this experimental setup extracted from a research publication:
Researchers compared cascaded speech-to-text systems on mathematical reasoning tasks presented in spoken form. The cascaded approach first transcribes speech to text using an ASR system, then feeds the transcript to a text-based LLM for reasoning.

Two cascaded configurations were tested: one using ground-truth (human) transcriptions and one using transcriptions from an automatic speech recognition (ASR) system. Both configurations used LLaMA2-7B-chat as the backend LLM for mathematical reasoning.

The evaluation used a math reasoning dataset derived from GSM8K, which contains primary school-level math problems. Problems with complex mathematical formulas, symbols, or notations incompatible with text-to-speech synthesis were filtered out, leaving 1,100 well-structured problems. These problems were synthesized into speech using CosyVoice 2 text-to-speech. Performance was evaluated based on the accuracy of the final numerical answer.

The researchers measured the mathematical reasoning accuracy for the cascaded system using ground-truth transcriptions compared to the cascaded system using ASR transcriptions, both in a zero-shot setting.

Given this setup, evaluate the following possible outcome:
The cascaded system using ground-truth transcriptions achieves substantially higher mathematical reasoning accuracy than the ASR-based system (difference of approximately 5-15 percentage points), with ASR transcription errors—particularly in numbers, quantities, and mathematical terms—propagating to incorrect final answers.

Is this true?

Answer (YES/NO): YES